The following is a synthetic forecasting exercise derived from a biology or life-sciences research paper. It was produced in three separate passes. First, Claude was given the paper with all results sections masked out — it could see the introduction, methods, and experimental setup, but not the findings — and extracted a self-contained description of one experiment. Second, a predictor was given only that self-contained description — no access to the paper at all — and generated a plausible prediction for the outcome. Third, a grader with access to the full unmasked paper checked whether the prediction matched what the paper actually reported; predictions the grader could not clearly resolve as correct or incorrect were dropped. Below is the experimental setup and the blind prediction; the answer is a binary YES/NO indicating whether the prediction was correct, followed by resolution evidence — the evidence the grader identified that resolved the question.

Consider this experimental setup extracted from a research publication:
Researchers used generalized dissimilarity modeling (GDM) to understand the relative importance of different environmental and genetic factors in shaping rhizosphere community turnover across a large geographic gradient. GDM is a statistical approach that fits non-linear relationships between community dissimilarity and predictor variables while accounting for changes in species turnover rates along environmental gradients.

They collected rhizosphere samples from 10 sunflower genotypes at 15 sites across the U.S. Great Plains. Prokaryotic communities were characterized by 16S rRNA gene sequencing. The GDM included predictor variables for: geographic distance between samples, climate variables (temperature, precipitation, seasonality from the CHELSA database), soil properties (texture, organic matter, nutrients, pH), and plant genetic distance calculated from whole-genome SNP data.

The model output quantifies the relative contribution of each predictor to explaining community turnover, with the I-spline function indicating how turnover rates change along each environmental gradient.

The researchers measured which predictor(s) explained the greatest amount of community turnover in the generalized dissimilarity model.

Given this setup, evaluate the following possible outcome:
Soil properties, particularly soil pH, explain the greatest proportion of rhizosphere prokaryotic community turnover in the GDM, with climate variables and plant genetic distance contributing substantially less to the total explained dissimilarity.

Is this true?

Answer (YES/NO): NO